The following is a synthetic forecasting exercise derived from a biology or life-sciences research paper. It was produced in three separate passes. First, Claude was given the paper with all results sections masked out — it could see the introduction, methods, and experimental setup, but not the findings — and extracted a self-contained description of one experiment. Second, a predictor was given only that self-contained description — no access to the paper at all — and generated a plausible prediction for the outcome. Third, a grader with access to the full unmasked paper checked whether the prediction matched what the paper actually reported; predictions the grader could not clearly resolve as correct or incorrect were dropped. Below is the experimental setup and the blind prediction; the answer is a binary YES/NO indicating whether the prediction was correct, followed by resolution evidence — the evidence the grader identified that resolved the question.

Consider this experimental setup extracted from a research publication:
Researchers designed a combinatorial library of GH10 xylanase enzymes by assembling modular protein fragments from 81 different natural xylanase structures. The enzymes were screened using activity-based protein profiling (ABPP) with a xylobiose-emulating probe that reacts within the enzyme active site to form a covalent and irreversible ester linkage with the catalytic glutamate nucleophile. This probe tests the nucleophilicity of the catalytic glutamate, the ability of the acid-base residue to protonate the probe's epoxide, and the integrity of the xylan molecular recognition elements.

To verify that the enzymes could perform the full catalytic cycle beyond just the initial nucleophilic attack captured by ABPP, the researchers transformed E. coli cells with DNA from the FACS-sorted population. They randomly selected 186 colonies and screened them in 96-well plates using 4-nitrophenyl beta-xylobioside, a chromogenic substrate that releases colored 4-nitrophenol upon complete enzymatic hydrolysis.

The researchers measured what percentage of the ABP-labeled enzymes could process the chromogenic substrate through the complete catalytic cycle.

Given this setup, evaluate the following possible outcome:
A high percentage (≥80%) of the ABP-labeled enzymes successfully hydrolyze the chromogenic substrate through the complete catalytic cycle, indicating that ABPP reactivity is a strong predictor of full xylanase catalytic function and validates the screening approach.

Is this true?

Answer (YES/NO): NO